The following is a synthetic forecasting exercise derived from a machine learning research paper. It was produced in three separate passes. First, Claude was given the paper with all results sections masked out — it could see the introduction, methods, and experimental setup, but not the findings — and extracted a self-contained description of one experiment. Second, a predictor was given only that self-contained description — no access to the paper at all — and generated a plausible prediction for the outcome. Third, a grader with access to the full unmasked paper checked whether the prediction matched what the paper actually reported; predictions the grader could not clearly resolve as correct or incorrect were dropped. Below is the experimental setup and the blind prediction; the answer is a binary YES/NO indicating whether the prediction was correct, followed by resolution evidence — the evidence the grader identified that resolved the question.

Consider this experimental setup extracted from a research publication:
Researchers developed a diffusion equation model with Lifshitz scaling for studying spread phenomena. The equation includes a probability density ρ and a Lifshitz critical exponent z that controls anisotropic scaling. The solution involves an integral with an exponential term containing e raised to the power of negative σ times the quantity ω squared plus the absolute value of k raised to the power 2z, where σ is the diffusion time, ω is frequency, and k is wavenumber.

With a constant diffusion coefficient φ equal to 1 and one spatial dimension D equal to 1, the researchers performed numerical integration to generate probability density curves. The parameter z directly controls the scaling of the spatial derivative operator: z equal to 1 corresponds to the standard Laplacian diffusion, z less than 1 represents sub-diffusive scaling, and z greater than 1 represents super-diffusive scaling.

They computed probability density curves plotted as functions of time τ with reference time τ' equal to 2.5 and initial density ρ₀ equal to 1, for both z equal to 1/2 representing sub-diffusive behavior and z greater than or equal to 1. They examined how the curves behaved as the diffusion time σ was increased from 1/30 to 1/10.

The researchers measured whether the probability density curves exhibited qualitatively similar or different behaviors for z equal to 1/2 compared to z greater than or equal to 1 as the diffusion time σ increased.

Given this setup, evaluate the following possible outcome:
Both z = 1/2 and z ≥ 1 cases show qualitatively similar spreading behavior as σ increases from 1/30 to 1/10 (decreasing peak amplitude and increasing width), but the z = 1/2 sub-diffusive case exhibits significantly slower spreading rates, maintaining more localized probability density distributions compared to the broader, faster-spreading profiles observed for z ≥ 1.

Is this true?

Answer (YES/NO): NO